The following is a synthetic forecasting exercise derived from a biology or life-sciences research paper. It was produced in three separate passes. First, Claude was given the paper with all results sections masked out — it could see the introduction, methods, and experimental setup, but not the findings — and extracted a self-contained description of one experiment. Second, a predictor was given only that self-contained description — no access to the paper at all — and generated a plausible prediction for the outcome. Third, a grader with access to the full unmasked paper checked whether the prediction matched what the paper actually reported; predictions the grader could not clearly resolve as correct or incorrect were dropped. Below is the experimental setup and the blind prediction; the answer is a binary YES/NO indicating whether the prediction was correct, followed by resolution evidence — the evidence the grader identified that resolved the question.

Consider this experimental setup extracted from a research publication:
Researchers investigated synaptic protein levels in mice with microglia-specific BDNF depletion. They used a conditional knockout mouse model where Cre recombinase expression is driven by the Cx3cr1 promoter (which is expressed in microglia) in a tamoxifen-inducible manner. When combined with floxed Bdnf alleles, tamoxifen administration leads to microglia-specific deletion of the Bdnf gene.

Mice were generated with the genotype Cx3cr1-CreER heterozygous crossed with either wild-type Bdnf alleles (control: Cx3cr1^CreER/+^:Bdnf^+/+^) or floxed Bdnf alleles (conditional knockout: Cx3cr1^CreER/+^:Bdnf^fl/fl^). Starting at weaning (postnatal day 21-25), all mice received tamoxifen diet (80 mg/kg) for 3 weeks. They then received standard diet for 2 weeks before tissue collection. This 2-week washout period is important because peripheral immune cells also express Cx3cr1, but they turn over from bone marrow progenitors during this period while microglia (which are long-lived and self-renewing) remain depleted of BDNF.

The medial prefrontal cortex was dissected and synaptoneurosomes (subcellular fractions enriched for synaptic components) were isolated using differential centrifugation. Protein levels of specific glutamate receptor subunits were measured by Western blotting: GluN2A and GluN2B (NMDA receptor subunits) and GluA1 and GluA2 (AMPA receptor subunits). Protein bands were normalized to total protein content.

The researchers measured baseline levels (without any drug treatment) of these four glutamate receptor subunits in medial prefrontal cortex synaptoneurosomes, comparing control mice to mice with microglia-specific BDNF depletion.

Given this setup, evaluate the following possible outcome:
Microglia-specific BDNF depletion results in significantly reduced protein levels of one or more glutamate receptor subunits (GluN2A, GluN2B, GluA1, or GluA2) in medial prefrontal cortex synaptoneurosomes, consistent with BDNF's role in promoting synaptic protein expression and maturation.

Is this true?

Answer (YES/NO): YES